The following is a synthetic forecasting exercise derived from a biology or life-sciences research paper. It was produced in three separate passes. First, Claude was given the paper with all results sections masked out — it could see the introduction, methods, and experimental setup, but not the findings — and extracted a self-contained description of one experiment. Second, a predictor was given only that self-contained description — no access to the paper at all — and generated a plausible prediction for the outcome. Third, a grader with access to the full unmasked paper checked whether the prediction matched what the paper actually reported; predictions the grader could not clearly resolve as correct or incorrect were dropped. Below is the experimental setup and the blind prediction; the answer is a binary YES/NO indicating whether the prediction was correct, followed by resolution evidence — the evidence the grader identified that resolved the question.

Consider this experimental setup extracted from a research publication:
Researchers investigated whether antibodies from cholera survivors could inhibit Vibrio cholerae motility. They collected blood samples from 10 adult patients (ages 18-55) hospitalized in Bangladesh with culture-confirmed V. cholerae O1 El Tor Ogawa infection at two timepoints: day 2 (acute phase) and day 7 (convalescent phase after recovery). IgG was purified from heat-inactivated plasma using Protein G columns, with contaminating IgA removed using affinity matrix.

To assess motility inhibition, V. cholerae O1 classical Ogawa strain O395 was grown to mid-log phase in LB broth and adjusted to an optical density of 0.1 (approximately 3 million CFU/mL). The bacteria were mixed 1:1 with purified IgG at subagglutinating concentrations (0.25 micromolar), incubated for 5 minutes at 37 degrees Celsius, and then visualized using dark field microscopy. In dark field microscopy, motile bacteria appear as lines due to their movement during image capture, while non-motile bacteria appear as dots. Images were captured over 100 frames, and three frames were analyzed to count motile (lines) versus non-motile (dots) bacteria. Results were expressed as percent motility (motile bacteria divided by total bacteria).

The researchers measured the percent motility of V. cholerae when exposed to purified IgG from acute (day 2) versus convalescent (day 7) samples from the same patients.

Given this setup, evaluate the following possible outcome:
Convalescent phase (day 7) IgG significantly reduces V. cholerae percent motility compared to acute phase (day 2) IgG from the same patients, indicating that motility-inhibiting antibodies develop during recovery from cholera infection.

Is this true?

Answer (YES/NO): YES